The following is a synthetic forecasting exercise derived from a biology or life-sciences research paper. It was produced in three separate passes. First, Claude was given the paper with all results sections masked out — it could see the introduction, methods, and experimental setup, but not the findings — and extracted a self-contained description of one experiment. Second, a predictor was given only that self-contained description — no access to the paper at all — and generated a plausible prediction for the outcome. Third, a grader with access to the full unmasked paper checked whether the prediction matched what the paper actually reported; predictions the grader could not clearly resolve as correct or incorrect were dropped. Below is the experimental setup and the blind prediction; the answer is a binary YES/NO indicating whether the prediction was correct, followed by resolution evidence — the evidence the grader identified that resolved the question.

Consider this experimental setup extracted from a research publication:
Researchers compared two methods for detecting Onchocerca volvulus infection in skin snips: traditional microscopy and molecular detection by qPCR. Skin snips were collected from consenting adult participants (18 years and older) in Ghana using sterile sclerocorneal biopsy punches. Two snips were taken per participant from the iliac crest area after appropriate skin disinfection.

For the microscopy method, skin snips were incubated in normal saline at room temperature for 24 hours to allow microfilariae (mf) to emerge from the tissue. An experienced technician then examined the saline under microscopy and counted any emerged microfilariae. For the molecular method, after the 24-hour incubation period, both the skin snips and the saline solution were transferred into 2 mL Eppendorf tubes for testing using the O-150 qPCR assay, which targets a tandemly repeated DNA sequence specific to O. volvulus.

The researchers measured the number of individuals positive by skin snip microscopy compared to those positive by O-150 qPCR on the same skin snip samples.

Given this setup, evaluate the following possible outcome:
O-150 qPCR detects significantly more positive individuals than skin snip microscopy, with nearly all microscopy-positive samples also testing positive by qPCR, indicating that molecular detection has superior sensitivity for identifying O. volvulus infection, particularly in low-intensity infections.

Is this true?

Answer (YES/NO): NO